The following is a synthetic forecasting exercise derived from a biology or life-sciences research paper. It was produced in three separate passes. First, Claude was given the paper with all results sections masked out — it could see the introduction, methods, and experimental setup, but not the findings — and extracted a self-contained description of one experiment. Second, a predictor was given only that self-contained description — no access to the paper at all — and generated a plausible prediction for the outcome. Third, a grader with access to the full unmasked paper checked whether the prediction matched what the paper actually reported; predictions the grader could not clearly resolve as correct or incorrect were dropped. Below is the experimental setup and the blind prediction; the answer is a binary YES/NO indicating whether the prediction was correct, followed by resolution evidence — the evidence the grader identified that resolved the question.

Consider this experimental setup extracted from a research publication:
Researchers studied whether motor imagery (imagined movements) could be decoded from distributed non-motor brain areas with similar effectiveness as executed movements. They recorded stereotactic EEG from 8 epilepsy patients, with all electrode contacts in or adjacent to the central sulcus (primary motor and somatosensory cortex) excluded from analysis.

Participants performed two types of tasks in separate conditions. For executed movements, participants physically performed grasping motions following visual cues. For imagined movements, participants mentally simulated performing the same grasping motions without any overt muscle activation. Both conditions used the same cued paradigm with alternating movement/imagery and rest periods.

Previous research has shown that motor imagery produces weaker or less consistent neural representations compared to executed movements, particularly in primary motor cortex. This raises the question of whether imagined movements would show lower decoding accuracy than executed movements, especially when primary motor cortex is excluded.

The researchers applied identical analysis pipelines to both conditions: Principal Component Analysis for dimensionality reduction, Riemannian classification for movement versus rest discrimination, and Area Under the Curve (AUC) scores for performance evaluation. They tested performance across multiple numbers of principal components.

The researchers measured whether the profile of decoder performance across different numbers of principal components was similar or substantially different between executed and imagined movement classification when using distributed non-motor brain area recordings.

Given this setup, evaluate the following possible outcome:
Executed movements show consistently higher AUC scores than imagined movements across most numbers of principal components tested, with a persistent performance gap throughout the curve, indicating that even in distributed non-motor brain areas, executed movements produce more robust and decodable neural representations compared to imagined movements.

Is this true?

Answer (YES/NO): YES